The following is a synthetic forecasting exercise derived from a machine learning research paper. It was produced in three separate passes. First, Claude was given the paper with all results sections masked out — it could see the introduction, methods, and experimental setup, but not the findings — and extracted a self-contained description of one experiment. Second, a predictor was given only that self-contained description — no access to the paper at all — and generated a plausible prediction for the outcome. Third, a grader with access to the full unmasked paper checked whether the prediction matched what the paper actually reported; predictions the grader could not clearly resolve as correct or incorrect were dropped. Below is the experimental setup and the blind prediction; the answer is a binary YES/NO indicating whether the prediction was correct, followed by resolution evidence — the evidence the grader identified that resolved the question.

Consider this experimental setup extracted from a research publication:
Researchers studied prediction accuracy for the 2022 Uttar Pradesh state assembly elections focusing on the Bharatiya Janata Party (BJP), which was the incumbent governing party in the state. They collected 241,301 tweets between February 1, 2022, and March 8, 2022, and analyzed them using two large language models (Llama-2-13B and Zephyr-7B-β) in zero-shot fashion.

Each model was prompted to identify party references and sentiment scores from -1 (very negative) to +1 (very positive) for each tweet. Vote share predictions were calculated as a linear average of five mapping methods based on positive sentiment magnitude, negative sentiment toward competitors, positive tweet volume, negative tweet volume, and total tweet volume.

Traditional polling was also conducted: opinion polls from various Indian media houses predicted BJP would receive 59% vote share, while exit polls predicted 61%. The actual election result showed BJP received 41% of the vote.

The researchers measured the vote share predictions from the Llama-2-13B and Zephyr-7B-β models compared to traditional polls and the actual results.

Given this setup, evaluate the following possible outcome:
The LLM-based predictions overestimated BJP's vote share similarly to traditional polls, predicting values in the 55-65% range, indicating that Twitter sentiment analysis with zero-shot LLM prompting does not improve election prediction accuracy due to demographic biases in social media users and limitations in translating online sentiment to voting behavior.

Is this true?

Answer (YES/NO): NO